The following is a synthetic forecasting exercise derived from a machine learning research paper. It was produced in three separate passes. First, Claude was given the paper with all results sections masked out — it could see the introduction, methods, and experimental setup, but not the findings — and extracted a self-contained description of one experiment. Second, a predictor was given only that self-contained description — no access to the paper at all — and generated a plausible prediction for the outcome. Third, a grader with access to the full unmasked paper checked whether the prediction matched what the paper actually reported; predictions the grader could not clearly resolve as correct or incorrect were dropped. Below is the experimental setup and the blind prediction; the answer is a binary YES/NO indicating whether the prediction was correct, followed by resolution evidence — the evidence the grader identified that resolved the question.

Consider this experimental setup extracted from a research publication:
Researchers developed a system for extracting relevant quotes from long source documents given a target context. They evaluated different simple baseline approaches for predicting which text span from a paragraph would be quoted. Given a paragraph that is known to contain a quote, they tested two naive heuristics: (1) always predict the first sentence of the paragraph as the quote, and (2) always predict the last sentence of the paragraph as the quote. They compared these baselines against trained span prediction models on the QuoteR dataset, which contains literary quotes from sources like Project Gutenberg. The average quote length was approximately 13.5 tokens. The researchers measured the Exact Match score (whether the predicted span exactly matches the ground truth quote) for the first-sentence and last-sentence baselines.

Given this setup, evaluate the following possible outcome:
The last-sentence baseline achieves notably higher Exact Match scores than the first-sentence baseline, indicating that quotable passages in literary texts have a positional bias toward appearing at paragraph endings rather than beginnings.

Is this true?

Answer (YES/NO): NO